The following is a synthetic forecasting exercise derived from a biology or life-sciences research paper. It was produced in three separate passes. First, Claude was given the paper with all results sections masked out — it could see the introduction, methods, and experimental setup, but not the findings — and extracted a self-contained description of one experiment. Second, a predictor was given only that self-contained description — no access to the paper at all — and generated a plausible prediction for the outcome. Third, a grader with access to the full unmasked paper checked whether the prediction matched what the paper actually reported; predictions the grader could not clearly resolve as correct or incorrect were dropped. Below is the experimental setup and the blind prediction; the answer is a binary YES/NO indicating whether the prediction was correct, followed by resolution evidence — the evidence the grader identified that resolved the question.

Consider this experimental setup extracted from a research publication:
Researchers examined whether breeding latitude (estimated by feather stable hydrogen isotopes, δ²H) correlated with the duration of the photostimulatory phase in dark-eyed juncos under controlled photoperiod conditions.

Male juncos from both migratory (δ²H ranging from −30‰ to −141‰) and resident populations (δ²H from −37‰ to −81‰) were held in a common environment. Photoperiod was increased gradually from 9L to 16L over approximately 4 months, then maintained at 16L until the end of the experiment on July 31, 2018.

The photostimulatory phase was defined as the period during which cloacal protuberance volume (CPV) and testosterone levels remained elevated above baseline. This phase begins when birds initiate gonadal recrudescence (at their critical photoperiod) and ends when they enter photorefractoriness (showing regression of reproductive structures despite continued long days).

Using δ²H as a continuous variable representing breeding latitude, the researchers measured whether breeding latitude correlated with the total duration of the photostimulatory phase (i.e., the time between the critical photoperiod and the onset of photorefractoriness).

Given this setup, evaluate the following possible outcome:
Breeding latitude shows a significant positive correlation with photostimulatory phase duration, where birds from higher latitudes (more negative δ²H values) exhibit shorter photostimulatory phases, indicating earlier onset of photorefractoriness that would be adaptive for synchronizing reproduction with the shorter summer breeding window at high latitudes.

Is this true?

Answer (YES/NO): YES